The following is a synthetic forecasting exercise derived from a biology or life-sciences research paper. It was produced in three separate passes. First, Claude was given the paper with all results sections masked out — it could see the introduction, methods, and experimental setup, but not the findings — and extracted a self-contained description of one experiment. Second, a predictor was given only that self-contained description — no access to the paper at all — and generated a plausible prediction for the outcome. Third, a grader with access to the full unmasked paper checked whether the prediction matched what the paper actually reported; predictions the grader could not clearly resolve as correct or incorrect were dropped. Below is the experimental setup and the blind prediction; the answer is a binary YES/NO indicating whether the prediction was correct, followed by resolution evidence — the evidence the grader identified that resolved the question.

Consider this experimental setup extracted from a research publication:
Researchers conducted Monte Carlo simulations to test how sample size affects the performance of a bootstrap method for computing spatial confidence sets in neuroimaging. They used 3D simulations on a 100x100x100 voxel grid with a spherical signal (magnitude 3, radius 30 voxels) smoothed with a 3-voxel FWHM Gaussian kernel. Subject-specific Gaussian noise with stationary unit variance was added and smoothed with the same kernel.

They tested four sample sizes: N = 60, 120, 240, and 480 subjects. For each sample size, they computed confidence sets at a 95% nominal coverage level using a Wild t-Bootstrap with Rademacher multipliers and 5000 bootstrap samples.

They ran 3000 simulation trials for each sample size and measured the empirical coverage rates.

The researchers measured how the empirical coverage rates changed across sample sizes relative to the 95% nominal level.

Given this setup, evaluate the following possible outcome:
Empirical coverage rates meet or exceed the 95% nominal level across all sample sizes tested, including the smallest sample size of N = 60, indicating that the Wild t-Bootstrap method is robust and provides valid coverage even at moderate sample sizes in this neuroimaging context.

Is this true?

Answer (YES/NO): YES